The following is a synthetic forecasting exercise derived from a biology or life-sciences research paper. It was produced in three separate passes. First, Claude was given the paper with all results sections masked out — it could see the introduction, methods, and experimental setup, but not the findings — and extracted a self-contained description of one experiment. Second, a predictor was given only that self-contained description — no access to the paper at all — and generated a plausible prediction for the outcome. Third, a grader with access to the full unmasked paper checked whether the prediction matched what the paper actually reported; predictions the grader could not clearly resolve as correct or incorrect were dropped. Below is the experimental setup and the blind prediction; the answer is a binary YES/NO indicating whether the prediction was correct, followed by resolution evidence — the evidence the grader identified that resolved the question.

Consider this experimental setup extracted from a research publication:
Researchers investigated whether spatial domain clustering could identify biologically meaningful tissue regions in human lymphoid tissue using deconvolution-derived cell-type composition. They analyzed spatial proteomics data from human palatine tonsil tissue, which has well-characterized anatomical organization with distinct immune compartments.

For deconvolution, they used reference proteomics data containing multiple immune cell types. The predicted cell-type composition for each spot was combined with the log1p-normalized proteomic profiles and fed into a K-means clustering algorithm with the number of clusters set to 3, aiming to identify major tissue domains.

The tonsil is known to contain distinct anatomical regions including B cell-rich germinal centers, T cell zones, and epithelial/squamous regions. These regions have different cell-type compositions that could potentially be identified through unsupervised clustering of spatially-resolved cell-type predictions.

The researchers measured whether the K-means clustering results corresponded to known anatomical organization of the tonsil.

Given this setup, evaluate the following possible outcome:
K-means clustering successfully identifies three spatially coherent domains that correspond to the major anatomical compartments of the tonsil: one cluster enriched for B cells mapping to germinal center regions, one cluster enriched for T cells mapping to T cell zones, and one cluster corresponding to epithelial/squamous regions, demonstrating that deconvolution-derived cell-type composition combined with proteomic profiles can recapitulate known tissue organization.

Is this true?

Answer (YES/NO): YES